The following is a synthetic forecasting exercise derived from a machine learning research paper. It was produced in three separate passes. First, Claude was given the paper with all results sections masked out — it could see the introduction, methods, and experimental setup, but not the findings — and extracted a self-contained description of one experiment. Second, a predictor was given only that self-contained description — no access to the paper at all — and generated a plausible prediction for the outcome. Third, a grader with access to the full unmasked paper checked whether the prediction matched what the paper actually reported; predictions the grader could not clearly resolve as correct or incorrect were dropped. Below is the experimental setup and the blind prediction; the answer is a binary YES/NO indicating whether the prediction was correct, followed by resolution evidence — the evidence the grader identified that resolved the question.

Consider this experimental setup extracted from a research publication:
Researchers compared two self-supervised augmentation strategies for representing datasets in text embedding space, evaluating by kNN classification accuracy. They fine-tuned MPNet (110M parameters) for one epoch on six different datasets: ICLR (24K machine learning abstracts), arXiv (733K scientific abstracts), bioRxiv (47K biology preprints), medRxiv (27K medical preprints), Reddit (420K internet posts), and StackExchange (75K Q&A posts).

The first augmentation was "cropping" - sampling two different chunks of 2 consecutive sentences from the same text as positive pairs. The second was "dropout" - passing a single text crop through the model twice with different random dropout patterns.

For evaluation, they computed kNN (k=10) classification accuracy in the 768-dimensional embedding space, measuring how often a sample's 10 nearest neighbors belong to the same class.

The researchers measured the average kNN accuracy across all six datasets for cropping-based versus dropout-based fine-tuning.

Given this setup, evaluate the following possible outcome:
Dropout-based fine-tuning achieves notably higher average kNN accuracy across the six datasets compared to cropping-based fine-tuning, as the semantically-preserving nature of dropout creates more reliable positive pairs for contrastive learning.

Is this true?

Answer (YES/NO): NO